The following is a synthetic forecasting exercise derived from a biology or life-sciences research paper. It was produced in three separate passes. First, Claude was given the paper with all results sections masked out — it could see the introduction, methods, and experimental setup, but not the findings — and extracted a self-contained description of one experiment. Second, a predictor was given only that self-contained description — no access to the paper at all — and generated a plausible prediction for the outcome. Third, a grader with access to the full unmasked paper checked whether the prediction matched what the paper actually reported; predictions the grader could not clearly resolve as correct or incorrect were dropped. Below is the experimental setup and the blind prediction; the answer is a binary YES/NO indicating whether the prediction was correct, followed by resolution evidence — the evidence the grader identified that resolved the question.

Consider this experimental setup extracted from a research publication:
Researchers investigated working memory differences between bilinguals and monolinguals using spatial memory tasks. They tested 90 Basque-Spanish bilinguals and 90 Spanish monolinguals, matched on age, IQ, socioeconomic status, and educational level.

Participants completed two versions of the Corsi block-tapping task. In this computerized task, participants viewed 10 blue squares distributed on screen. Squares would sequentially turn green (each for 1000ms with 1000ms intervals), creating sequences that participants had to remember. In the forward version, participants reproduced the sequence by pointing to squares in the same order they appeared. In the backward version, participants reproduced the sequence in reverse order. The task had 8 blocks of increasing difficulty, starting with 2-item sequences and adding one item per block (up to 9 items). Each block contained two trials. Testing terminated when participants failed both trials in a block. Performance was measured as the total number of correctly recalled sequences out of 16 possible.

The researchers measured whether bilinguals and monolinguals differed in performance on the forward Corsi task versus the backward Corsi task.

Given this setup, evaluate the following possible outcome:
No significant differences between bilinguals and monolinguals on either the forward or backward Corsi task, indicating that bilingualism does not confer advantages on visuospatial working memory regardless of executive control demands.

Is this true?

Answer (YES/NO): NO